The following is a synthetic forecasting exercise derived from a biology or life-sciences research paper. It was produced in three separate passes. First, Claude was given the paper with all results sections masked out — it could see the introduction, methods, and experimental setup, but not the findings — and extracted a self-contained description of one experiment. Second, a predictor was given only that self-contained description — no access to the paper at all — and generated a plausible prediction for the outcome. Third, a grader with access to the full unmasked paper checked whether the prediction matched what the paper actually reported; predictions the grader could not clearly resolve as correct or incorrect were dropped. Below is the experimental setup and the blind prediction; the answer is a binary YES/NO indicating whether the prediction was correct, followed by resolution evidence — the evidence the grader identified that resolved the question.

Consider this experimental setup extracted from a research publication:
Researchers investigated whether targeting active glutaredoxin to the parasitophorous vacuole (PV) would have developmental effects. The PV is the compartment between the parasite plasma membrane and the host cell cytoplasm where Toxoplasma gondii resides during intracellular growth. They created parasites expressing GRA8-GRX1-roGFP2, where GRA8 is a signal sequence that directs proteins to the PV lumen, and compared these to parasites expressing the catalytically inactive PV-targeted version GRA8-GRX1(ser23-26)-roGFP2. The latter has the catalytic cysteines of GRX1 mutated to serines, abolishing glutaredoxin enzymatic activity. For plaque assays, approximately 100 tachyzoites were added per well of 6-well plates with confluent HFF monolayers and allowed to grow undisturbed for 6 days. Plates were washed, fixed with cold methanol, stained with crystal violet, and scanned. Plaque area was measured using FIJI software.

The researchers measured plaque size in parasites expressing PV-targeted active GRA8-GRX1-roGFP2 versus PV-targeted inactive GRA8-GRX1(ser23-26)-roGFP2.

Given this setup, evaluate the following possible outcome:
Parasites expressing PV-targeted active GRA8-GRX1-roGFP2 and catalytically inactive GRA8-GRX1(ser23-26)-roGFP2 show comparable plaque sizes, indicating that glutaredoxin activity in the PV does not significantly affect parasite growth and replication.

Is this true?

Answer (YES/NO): NO